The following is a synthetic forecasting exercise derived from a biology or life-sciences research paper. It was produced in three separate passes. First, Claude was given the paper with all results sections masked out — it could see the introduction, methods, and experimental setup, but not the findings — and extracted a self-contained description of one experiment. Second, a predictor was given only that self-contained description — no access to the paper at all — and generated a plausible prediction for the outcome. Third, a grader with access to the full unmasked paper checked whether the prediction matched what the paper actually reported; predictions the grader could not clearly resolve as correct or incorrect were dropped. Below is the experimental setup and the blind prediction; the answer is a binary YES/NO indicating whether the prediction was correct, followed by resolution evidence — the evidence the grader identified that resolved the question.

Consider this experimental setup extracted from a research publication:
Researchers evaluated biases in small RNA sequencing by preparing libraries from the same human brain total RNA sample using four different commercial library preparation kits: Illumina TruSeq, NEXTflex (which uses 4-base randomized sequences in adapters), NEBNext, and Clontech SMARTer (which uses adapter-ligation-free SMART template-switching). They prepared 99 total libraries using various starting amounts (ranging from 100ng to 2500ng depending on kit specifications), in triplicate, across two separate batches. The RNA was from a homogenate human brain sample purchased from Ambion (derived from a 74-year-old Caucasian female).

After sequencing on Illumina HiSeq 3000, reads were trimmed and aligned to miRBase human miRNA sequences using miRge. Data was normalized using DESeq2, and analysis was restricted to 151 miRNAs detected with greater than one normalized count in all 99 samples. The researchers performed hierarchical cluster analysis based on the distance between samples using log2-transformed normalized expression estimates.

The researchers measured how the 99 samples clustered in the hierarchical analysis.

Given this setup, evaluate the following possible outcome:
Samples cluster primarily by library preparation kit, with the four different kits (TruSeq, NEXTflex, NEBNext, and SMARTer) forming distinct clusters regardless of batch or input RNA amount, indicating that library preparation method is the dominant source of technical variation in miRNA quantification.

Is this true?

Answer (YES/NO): NO